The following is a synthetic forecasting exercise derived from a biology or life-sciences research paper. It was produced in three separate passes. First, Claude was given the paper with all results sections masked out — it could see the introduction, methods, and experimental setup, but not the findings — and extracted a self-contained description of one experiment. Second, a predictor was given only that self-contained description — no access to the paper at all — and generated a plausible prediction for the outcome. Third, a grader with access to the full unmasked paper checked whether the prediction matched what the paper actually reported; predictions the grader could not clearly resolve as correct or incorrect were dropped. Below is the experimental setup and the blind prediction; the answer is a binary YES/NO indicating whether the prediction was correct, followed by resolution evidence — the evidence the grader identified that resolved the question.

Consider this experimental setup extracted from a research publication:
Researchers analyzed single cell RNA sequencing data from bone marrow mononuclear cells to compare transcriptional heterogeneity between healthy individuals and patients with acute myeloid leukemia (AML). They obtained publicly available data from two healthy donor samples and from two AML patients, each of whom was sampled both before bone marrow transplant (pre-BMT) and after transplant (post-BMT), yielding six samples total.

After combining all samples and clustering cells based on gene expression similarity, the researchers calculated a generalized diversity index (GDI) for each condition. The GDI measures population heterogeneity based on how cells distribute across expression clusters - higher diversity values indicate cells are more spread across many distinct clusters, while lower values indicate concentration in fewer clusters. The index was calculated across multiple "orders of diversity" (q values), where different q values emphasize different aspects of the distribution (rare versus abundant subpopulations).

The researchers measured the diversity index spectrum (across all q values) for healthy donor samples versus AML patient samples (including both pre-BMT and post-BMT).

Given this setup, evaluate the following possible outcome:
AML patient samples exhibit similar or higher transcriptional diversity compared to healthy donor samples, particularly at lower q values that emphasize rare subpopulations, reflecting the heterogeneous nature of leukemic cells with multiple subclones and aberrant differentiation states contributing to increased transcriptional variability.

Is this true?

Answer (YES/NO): NO